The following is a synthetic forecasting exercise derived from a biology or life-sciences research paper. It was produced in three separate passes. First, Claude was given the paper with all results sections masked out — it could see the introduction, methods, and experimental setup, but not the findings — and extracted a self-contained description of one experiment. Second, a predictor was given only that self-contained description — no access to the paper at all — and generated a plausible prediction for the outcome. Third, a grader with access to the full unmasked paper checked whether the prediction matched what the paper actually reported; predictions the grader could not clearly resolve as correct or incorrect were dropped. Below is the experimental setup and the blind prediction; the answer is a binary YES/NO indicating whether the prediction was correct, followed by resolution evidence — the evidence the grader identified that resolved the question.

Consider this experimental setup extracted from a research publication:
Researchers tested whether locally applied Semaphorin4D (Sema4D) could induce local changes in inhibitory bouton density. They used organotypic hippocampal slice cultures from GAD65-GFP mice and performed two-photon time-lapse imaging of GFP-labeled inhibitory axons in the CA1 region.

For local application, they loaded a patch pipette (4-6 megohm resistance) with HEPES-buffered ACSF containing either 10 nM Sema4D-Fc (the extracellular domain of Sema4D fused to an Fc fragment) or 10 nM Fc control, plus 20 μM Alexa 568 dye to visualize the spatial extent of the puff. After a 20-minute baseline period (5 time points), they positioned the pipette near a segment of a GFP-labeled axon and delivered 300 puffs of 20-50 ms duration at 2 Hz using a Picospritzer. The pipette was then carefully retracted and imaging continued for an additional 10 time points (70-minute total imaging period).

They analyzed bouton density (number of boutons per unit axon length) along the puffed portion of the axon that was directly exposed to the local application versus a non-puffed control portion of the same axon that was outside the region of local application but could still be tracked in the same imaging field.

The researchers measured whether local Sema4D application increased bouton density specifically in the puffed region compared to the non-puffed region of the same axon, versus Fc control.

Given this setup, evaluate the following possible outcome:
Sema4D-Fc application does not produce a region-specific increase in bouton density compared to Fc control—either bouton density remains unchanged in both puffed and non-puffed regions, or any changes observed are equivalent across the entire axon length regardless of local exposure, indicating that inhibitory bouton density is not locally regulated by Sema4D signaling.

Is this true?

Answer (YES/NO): NO